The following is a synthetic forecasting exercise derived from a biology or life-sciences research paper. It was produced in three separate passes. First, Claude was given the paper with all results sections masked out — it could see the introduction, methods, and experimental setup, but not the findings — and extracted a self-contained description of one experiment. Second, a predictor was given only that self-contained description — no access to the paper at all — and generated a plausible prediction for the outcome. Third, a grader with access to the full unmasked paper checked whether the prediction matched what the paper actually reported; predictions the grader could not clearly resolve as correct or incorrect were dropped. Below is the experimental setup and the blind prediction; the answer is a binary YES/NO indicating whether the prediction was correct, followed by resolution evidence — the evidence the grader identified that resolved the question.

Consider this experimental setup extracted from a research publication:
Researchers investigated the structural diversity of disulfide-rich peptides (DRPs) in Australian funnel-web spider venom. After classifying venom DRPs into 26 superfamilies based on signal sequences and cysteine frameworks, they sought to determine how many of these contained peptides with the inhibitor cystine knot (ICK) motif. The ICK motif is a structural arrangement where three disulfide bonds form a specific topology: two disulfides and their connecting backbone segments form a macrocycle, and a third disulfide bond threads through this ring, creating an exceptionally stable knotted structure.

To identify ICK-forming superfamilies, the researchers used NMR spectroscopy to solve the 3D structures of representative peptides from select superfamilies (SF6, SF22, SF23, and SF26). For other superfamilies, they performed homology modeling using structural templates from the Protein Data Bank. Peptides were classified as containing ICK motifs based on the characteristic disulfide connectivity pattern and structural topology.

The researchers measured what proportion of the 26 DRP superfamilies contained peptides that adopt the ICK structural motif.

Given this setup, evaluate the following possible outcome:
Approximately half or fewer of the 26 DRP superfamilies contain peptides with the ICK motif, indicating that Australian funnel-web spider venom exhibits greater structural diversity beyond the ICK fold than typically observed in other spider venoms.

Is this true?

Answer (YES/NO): NO